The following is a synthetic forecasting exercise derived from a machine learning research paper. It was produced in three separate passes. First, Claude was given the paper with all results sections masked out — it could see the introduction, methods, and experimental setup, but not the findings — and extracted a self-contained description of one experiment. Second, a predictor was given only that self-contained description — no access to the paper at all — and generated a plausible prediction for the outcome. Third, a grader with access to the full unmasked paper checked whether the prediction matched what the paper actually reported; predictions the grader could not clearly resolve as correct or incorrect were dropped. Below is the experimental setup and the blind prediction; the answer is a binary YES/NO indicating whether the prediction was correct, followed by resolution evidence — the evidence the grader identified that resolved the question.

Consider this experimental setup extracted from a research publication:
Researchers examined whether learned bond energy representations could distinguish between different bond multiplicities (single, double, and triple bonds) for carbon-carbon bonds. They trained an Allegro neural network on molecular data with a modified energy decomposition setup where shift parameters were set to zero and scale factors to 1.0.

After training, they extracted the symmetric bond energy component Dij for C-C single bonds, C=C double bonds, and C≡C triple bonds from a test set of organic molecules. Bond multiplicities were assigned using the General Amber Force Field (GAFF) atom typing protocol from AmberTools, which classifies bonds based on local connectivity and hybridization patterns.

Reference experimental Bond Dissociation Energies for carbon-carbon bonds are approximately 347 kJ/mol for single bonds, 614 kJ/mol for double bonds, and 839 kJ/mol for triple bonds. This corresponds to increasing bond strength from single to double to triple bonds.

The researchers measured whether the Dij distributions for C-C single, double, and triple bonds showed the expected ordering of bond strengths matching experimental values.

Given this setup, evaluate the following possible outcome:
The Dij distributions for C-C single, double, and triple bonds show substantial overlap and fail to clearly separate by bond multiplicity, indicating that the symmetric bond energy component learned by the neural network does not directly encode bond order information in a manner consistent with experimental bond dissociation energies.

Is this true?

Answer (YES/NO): NO